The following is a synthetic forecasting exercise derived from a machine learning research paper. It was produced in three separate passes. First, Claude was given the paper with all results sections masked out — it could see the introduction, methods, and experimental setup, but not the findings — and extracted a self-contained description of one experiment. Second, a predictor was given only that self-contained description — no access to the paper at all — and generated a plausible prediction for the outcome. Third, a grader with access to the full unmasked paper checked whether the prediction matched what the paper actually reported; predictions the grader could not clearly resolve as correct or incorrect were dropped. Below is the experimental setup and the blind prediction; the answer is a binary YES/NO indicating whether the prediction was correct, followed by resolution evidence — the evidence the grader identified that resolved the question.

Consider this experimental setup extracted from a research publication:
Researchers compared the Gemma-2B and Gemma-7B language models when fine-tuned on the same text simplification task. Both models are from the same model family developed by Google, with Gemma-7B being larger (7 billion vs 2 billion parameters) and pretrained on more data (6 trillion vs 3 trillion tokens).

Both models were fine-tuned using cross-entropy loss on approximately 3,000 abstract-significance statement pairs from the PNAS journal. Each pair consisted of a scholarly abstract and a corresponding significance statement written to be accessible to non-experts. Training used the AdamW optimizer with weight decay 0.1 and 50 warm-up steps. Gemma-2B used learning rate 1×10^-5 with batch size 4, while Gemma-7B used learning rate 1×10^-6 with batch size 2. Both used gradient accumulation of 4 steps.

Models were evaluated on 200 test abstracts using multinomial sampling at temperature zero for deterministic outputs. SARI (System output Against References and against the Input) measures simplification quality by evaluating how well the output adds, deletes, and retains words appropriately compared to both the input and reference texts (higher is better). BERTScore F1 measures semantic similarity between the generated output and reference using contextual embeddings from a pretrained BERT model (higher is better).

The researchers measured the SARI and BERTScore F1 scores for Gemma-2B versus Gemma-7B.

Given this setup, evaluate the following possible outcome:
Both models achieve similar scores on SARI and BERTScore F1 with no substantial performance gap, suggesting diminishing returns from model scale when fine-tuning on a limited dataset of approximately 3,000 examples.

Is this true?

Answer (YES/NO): NO